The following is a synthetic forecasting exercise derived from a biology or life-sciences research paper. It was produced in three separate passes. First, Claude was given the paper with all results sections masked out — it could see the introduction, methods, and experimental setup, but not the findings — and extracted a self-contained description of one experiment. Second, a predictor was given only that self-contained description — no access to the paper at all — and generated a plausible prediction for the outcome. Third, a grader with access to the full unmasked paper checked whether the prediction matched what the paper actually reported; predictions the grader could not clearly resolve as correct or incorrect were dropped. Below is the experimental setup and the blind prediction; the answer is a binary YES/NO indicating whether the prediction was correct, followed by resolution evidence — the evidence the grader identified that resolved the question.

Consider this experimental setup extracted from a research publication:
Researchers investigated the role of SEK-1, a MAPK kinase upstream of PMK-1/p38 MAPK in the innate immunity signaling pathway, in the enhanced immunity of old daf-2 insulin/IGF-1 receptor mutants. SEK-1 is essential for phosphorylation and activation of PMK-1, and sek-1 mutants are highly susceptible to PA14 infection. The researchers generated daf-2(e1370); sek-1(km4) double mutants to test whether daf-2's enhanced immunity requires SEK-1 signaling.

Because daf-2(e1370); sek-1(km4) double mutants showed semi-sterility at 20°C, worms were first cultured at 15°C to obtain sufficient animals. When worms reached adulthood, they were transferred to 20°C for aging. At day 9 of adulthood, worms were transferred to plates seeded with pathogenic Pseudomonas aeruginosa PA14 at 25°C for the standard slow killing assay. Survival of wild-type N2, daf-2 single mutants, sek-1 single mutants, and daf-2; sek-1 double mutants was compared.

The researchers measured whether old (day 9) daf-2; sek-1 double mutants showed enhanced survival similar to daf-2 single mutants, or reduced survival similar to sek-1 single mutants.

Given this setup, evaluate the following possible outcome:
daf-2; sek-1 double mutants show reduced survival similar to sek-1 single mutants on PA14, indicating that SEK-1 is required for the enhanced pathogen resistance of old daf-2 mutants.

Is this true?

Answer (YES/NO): NO